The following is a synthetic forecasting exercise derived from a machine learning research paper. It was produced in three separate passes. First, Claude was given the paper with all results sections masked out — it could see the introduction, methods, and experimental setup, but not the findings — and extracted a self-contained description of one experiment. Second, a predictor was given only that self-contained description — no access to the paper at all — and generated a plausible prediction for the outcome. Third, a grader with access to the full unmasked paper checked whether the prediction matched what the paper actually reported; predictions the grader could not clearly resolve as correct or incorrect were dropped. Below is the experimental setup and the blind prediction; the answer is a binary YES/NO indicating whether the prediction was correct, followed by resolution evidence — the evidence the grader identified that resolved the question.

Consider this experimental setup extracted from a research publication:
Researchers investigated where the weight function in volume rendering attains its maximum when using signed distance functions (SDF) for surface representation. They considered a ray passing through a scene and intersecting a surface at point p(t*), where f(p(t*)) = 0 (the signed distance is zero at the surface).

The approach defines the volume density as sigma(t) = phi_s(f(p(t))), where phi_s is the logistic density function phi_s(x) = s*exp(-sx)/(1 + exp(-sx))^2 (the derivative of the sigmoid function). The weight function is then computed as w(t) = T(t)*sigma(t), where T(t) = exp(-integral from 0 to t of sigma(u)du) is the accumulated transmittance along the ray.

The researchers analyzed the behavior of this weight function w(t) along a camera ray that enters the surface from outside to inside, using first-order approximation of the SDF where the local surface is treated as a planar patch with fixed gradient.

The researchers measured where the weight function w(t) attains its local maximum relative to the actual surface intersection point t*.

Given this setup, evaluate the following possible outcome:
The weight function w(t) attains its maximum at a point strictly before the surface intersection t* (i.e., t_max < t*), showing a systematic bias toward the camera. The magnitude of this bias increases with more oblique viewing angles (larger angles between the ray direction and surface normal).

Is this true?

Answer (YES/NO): NO